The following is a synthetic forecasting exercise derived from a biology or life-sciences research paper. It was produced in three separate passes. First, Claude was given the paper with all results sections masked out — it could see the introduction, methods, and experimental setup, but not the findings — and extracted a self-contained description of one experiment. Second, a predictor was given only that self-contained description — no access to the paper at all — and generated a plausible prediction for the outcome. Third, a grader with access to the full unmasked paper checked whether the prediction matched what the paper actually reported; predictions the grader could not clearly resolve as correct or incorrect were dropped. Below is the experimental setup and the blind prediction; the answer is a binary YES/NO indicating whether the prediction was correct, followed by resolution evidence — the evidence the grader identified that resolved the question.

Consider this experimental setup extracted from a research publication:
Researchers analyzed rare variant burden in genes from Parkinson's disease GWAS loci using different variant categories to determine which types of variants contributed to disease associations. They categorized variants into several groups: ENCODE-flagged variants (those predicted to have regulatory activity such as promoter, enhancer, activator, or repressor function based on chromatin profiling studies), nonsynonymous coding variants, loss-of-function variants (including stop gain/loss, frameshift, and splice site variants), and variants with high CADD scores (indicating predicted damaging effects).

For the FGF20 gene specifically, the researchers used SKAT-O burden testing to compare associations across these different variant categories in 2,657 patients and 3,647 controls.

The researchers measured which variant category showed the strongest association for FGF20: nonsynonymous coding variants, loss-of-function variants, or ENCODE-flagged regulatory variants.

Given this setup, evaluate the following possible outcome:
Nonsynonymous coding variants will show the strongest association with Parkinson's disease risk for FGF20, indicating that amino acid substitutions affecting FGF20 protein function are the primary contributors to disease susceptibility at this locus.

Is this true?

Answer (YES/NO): NO